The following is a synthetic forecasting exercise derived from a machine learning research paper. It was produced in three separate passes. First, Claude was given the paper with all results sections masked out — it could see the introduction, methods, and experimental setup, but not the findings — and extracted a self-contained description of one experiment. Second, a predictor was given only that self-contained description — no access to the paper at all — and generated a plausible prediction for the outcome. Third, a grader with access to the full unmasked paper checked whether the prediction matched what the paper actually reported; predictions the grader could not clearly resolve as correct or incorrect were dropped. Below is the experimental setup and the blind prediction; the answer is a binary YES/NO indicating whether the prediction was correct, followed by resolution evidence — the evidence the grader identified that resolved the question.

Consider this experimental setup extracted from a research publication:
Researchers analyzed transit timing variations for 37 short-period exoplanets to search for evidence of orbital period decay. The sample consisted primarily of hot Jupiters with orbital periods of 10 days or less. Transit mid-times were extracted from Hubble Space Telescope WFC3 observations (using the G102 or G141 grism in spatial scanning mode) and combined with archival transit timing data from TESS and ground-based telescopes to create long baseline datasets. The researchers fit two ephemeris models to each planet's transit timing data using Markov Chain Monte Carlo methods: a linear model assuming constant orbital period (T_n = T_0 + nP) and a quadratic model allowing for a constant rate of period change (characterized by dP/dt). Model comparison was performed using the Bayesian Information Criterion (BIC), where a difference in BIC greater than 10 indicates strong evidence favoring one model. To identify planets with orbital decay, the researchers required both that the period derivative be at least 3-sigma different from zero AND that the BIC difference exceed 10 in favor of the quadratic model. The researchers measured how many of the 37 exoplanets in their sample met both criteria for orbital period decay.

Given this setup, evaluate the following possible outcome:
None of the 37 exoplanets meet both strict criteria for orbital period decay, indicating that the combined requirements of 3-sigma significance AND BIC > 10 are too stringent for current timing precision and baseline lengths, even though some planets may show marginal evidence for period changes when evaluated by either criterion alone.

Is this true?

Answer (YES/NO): NO